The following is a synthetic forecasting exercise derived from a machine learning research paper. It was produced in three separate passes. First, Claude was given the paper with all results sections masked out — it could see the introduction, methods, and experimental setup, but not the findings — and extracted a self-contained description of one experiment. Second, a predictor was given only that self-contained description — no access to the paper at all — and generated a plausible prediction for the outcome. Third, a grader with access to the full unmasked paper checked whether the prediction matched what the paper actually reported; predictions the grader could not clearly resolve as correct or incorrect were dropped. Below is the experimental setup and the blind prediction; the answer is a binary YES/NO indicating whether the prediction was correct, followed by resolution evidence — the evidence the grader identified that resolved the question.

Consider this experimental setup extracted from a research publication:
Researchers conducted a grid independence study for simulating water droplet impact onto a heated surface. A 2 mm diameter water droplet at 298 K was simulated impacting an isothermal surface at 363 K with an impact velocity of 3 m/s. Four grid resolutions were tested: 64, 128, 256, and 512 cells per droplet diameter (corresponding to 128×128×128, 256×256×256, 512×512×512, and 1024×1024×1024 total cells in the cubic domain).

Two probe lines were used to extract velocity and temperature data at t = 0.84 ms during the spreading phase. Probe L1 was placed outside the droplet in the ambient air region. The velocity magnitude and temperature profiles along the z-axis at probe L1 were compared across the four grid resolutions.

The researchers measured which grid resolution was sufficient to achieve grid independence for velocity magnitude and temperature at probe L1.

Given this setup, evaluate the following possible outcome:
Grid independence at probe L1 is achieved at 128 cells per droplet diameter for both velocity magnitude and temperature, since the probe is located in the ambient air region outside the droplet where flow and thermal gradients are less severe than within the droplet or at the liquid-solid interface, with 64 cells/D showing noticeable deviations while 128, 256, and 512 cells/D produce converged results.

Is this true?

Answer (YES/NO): NO